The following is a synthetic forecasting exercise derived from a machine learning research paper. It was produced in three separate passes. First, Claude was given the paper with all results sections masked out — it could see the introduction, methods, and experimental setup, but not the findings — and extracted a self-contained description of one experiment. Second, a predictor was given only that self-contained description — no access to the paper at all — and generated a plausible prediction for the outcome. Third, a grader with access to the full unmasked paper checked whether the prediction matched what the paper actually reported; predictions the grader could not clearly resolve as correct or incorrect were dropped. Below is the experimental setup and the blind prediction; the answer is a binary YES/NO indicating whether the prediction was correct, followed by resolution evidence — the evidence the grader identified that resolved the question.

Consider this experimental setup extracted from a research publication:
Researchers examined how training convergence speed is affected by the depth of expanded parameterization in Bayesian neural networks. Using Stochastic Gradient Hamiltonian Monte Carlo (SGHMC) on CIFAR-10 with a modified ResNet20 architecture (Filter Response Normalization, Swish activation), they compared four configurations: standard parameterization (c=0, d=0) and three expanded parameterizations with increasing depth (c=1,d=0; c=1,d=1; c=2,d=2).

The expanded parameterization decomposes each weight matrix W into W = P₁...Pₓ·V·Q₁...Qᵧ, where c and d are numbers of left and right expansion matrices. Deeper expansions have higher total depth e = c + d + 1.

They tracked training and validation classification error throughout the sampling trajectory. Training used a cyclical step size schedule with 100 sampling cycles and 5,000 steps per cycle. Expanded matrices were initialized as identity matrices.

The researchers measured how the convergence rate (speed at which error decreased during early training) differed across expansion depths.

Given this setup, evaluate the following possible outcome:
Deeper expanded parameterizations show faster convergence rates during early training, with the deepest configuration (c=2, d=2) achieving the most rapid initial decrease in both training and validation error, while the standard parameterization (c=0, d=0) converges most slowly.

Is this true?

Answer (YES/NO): YES